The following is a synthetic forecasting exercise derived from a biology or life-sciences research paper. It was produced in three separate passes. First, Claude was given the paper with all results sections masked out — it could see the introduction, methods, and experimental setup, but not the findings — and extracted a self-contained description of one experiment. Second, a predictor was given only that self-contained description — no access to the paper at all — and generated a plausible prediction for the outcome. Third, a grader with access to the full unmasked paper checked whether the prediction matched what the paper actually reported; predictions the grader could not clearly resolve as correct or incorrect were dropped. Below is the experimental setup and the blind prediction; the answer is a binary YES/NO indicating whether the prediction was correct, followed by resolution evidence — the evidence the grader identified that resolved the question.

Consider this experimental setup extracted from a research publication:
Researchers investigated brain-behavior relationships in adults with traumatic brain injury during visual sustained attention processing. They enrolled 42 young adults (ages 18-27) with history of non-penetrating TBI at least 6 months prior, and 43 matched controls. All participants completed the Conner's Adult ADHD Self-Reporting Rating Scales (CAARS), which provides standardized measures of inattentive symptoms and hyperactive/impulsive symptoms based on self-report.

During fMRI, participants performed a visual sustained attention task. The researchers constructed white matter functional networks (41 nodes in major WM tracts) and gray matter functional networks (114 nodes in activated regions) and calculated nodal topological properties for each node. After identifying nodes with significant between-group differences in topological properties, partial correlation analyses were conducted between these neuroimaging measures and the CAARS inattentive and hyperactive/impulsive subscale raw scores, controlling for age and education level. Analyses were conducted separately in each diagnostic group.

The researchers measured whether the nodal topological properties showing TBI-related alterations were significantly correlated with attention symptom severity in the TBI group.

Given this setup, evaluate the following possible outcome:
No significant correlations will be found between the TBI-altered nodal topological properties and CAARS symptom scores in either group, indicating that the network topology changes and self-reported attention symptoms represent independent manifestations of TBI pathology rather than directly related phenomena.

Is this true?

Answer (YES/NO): NO